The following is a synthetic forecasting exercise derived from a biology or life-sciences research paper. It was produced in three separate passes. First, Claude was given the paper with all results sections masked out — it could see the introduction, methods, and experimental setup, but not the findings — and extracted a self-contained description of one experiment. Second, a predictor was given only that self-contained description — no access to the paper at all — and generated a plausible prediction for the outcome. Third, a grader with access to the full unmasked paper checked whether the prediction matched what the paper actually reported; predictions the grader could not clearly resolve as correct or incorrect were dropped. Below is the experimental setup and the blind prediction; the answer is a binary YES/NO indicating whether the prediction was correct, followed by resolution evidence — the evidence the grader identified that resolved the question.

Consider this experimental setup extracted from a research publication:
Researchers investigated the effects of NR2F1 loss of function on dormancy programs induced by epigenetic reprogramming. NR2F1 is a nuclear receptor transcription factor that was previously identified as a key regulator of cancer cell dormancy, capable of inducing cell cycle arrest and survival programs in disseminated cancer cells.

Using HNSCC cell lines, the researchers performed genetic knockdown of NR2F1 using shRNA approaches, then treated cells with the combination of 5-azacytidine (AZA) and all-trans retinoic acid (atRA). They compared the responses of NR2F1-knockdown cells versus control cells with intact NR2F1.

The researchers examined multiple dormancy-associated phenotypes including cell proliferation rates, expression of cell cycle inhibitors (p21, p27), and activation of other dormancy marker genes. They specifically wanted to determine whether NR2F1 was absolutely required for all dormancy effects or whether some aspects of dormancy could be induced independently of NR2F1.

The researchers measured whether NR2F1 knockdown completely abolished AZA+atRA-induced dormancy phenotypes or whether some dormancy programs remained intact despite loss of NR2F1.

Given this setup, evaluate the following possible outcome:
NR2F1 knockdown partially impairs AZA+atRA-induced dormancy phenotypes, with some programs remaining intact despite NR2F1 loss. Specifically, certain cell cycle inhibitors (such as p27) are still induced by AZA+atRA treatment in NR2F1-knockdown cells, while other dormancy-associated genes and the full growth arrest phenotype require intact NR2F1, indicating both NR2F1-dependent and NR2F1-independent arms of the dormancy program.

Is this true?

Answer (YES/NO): YES